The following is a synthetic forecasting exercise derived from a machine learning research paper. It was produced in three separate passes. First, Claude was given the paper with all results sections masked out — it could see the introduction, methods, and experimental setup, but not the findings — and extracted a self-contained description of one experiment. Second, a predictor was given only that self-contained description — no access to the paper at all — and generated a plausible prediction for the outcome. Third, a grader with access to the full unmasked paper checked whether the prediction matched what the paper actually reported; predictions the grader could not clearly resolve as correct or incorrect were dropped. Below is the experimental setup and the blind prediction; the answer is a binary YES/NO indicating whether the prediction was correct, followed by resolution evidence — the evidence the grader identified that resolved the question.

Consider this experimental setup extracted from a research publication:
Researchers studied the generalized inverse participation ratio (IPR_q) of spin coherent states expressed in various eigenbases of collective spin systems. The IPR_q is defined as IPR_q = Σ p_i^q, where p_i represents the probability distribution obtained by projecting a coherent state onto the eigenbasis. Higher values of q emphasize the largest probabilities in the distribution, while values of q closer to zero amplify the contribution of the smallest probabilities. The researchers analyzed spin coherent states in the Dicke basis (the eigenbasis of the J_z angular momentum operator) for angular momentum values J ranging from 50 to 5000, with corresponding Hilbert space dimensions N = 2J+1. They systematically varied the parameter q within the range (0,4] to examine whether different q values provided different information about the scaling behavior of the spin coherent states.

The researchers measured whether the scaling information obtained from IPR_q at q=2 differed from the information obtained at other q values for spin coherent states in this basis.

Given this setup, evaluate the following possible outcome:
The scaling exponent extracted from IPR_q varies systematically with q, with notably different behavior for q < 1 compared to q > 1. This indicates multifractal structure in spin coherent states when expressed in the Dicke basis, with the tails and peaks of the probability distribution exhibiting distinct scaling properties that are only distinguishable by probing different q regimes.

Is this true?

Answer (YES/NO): NO